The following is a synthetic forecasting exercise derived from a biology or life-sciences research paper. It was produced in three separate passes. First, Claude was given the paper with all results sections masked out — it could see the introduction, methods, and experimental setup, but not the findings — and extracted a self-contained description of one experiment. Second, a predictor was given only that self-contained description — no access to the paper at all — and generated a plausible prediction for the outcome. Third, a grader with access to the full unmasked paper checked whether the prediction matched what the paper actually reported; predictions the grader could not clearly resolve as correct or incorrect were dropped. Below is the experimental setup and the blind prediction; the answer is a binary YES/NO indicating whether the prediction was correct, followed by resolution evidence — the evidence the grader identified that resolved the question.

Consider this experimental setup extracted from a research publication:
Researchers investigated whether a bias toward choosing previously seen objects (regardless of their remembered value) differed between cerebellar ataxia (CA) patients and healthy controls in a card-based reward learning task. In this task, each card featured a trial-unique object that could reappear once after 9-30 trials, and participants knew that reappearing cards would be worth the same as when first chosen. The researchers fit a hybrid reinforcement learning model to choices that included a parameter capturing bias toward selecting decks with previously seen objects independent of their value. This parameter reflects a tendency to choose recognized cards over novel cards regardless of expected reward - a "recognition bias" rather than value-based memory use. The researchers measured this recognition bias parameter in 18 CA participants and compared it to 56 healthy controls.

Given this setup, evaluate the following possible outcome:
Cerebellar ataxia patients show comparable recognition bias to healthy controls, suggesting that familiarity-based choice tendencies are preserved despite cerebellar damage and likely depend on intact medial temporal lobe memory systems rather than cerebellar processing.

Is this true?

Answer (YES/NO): YES